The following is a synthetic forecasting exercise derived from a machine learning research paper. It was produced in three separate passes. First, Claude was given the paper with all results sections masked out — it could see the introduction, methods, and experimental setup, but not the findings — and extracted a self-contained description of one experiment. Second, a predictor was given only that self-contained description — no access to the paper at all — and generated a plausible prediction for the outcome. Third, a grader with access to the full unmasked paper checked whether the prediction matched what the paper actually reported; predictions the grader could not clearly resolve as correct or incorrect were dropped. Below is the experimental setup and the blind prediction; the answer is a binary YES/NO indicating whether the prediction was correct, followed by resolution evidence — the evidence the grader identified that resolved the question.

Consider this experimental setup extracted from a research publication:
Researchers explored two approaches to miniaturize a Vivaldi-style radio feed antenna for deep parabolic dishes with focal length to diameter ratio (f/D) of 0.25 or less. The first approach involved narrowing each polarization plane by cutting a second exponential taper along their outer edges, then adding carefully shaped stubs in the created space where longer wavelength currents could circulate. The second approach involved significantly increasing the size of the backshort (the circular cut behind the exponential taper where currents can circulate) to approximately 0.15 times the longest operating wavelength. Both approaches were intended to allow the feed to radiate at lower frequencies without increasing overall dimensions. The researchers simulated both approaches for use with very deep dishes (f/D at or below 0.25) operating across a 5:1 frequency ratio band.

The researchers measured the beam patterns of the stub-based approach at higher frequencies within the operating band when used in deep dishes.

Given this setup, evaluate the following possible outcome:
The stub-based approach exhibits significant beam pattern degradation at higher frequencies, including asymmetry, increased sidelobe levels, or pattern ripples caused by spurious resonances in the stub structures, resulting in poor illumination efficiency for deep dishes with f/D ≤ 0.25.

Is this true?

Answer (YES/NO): YES